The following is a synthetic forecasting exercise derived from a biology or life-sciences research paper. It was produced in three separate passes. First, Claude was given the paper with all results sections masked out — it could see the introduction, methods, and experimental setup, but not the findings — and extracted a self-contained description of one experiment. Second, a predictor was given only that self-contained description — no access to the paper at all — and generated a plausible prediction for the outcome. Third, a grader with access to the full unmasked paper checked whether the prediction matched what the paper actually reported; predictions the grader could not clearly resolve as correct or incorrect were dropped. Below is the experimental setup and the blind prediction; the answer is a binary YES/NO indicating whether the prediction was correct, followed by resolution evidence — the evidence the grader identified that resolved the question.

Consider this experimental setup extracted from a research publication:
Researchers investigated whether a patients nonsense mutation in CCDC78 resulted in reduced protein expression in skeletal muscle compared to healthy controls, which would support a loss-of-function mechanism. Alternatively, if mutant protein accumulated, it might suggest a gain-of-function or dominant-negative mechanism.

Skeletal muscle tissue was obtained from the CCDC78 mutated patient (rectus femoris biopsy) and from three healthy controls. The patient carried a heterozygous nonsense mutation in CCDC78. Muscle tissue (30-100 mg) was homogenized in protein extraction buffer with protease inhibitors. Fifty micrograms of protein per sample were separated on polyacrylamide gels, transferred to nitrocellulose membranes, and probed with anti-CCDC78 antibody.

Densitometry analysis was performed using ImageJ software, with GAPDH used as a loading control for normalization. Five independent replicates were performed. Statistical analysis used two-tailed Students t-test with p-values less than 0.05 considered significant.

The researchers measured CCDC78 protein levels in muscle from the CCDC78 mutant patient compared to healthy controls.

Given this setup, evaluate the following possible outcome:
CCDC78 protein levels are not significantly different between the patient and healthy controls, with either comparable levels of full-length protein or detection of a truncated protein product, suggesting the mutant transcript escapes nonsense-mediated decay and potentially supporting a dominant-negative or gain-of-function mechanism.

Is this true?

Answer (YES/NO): NO